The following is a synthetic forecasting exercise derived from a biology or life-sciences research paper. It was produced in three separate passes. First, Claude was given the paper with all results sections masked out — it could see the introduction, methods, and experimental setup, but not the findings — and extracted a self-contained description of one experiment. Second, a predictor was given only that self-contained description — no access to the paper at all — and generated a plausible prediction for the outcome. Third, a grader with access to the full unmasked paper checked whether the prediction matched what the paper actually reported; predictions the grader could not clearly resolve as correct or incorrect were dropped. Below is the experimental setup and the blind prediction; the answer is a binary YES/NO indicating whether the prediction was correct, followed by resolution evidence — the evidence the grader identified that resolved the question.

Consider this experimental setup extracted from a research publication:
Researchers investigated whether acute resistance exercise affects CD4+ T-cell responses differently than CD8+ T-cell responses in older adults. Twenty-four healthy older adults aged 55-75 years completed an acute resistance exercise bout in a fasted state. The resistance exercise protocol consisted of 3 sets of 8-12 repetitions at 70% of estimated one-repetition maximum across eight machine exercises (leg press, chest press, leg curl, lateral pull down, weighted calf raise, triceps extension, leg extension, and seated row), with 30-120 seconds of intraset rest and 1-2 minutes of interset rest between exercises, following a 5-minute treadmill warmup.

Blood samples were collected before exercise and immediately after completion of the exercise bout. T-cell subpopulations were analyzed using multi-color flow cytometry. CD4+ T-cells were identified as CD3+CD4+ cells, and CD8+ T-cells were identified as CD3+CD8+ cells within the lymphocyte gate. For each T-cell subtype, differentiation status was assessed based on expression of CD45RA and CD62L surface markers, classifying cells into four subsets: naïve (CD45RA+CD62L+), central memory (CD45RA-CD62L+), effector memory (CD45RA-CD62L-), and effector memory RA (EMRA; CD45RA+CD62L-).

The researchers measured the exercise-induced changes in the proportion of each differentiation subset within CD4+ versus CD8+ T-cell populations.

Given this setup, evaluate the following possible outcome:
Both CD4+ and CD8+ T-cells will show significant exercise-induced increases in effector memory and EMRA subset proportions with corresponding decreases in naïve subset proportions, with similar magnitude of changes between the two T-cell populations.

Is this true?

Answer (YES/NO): NO